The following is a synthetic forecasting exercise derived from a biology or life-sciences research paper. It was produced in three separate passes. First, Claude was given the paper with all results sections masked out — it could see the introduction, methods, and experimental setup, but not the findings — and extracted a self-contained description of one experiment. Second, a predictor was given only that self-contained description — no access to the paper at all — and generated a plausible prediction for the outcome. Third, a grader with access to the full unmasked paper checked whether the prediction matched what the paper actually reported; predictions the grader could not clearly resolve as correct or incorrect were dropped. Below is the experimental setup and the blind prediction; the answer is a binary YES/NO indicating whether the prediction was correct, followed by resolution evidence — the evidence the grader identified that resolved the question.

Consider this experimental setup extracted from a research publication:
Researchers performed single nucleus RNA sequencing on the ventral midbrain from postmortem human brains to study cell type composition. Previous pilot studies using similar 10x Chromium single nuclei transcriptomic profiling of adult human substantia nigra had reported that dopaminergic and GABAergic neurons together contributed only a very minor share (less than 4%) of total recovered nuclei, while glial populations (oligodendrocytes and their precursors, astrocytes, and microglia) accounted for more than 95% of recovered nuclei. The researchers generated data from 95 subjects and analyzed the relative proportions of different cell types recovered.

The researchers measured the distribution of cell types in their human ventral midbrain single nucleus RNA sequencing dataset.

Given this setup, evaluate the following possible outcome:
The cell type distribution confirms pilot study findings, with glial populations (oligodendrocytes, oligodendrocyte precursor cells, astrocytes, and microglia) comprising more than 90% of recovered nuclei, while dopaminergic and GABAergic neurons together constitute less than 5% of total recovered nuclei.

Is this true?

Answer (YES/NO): YES